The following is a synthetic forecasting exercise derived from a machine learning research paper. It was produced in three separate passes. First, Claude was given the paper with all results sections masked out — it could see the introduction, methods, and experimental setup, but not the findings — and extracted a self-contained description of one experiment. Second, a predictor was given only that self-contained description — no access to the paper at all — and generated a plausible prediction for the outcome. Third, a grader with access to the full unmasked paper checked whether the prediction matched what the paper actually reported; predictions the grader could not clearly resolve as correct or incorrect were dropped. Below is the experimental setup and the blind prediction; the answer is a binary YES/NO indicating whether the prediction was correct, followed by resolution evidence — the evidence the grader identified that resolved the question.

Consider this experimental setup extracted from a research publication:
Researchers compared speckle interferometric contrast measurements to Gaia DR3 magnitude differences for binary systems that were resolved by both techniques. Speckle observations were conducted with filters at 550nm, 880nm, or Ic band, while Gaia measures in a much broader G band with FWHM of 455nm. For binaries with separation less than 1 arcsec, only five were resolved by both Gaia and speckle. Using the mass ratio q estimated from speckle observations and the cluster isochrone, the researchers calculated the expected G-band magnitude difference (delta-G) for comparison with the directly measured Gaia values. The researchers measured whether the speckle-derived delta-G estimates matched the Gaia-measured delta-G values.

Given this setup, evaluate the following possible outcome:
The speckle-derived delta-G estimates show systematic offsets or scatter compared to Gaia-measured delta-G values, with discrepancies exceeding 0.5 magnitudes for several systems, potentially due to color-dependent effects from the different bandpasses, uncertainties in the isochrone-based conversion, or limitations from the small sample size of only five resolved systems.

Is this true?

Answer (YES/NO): NO